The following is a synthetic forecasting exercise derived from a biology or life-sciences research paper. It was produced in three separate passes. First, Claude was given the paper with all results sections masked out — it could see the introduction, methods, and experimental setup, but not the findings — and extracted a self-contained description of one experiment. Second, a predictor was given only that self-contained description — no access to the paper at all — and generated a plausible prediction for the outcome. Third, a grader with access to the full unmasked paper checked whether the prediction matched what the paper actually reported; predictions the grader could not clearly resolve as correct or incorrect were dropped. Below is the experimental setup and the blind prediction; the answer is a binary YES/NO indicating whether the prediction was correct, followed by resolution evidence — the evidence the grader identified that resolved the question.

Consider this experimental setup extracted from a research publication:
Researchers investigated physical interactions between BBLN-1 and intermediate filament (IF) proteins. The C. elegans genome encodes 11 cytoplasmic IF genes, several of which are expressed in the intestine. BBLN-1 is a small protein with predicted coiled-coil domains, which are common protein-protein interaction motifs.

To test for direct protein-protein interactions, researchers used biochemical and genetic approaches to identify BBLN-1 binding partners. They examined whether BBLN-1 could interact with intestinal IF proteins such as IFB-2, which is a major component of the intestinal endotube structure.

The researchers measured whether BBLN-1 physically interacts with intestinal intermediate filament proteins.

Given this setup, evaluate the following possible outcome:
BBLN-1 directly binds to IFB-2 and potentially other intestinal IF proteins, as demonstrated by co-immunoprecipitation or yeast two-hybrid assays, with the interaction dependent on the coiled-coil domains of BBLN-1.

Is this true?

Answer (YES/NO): NO